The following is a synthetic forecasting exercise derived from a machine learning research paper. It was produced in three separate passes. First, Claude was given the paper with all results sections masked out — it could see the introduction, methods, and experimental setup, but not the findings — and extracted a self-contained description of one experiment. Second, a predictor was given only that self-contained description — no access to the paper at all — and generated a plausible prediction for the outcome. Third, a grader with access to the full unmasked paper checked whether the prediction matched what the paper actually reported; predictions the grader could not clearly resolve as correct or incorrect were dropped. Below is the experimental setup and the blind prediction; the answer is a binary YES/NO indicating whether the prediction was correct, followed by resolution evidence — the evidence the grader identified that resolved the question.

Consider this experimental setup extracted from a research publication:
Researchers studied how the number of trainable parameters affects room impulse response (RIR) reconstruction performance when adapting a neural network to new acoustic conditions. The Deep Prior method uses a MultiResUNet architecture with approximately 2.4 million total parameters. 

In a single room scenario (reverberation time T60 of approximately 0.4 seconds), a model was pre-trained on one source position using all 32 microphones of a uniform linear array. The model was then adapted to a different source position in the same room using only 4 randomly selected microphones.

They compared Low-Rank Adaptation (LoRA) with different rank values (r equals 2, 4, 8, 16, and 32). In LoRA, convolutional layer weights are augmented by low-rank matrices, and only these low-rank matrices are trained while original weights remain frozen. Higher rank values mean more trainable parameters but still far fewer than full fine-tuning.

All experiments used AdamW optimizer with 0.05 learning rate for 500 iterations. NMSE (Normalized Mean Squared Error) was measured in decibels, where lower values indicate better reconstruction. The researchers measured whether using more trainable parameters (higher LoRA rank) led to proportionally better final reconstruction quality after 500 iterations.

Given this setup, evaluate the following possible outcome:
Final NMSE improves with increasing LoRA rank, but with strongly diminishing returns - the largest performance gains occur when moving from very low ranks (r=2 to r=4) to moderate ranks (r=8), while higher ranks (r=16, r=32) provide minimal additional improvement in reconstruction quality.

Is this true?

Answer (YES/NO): NO